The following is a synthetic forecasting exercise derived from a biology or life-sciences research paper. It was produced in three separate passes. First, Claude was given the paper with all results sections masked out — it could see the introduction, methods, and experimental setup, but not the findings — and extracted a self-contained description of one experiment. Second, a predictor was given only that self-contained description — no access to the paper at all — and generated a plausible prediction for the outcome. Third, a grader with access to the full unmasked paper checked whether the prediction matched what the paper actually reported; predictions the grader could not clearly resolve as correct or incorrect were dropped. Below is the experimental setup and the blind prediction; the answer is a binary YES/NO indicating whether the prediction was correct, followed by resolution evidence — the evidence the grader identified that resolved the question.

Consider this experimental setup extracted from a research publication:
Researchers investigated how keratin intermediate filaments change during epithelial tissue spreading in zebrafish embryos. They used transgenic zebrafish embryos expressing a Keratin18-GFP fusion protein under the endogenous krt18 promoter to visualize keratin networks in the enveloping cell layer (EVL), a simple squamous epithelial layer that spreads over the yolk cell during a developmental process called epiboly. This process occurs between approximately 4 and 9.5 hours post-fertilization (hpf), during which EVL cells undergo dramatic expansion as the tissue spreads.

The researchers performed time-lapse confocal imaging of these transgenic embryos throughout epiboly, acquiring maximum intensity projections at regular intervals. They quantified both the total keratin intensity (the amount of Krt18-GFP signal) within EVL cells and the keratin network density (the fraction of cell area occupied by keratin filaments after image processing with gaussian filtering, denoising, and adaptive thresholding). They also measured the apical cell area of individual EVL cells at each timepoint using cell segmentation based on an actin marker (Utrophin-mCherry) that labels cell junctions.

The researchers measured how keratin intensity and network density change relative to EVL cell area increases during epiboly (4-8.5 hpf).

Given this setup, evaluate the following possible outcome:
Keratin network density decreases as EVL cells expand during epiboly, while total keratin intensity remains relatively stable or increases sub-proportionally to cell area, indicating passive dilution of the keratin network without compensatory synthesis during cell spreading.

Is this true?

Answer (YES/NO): NO